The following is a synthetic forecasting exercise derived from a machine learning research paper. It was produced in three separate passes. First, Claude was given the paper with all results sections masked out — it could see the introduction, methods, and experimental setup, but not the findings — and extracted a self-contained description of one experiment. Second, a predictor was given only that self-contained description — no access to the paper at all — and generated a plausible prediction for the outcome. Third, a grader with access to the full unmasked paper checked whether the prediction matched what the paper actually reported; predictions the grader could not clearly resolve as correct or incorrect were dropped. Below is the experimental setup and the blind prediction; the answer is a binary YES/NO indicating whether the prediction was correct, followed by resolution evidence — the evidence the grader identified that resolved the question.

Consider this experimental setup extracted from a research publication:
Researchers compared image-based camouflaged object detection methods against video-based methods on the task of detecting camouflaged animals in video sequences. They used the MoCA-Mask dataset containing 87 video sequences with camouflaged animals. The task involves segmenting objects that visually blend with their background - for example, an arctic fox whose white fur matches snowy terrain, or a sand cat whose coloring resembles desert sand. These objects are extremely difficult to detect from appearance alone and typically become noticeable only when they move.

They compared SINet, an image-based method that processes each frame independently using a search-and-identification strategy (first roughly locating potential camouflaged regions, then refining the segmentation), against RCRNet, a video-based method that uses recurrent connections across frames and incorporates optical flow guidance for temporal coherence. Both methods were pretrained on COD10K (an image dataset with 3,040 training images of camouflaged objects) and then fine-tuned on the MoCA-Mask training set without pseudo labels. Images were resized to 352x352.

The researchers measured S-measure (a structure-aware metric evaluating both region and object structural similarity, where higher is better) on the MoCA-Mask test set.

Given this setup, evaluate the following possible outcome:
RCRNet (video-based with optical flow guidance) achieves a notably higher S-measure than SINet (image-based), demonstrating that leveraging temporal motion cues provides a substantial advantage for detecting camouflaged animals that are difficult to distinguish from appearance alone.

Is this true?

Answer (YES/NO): NO